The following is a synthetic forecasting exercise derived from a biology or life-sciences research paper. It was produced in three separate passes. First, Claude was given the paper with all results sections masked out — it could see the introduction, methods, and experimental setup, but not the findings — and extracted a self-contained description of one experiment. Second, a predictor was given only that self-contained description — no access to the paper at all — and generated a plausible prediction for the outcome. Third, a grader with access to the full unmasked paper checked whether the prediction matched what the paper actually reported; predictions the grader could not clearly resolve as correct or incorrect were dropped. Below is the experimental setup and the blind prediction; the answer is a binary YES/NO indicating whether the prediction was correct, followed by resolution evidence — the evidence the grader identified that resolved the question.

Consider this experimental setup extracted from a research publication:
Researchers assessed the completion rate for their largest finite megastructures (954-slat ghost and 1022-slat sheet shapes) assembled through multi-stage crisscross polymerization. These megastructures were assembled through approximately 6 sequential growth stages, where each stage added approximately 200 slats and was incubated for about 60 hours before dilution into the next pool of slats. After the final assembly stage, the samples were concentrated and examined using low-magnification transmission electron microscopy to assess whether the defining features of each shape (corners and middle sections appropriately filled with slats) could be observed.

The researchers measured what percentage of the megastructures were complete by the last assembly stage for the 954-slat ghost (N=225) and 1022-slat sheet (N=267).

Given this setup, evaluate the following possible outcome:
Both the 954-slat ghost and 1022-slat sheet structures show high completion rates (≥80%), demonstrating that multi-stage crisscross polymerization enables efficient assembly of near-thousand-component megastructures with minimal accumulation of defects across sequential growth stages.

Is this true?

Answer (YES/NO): NO